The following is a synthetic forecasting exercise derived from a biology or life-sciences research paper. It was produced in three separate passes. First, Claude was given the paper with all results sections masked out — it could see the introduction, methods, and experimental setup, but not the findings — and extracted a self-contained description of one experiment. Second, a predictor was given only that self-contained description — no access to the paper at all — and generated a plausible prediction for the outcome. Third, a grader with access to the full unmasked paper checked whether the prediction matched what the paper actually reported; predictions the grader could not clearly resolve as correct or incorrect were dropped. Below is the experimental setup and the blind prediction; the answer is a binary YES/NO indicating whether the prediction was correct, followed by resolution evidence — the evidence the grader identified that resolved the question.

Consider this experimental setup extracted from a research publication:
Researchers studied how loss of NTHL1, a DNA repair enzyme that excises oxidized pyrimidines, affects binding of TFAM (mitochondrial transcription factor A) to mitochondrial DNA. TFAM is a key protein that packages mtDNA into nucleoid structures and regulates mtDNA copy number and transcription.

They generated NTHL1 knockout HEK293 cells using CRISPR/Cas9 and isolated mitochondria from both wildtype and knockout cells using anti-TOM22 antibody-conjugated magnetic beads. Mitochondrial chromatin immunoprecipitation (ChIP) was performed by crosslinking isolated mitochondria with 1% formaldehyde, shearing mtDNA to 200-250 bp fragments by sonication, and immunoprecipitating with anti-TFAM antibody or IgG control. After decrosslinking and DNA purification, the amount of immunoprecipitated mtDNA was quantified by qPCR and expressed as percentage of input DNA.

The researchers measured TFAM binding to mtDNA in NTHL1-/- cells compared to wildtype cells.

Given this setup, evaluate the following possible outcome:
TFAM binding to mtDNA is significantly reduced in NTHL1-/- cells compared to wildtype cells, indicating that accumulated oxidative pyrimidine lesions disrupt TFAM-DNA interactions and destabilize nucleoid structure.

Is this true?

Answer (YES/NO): YES